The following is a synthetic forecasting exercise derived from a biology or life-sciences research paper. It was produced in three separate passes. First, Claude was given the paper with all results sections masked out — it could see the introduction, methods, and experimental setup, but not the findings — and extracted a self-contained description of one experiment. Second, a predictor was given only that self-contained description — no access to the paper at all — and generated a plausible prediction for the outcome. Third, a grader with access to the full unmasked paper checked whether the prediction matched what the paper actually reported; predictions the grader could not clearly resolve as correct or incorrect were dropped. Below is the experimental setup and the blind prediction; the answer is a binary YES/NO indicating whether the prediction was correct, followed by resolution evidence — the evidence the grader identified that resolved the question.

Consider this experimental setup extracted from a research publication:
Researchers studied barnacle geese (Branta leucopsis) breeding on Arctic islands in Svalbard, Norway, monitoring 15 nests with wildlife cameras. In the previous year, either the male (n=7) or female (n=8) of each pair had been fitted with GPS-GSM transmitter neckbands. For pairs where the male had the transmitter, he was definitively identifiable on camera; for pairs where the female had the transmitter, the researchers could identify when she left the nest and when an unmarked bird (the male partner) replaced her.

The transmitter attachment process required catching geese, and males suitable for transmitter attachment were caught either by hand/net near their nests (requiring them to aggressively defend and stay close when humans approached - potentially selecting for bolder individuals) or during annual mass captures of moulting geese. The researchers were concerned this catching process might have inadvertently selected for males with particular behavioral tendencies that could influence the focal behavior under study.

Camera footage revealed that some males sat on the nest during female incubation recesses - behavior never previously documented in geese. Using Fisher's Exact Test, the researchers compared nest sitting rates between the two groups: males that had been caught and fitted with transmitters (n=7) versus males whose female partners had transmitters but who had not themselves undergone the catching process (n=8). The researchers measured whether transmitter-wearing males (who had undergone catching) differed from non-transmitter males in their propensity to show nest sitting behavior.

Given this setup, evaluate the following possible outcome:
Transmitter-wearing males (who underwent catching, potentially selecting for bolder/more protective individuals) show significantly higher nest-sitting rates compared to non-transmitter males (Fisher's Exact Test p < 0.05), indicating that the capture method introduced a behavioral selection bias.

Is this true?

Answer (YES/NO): YES